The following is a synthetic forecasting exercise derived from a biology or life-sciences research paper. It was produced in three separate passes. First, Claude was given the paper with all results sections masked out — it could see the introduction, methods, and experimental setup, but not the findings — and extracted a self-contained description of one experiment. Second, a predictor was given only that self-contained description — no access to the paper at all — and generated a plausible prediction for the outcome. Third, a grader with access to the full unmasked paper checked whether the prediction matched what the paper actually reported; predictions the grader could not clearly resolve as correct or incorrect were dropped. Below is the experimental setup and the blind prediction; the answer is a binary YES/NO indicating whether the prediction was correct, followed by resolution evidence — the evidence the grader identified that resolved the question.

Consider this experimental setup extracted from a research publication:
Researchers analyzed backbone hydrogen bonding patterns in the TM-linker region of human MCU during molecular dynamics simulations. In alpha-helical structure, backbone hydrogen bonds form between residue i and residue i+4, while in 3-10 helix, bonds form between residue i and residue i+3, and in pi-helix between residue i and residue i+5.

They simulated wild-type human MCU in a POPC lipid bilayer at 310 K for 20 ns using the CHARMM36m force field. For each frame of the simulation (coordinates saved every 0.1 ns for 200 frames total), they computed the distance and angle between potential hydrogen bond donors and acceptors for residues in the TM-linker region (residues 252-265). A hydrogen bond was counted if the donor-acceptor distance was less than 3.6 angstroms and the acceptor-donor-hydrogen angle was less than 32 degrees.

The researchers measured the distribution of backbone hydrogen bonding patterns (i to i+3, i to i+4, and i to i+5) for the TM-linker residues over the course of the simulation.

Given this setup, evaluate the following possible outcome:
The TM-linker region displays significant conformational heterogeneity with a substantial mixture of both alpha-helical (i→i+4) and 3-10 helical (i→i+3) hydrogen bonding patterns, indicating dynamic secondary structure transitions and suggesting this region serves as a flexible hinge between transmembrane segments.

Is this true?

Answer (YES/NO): YES